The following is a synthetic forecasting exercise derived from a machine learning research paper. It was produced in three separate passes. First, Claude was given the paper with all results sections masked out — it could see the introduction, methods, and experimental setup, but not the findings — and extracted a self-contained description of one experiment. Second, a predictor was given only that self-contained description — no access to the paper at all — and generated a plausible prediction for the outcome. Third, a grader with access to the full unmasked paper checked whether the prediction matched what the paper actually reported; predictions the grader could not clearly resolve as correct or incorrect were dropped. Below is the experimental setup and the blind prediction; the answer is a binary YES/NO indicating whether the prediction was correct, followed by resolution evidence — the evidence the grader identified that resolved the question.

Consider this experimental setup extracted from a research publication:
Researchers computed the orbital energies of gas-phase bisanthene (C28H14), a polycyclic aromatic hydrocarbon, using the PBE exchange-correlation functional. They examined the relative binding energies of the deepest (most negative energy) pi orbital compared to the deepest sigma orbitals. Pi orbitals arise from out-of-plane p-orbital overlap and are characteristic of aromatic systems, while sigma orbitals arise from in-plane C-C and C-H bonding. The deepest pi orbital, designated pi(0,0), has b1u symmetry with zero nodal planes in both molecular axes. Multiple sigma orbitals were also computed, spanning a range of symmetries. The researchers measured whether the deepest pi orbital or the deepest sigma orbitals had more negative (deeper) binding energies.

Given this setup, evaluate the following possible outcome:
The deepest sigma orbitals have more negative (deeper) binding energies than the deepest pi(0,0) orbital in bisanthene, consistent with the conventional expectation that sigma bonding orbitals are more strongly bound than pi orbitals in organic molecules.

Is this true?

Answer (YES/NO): YES